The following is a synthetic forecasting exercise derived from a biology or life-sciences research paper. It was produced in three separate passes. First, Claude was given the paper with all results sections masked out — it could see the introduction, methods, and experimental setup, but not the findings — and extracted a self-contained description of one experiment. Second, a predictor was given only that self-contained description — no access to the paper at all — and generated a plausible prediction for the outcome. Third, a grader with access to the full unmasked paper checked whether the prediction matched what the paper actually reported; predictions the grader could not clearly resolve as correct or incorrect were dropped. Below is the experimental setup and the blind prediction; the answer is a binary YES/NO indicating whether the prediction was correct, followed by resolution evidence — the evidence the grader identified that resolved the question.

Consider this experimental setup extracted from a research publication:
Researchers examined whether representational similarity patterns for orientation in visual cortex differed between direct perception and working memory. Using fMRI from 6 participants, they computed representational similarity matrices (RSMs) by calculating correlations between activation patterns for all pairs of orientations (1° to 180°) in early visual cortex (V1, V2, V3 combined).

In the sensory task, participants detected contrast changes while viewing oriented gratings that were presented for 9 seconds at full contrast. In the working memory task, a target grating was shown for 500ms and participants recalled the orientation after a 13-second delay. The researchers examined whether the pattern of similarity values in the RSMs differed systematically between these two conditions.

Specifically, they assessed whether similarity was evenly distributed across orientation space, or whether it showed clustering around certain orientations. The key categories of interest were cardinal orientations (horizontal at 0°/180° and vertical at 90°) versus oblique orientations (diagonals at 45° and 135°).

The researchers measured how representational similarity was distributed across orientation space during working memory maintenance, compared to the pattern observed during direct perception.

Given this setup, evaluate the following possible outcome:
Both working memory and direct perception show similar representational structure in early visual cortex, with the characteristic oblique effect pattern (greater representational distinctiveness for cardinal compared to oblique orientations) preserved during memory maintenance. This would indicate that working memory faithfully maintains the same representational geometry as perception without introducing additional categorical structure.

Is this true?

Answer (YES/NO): NO